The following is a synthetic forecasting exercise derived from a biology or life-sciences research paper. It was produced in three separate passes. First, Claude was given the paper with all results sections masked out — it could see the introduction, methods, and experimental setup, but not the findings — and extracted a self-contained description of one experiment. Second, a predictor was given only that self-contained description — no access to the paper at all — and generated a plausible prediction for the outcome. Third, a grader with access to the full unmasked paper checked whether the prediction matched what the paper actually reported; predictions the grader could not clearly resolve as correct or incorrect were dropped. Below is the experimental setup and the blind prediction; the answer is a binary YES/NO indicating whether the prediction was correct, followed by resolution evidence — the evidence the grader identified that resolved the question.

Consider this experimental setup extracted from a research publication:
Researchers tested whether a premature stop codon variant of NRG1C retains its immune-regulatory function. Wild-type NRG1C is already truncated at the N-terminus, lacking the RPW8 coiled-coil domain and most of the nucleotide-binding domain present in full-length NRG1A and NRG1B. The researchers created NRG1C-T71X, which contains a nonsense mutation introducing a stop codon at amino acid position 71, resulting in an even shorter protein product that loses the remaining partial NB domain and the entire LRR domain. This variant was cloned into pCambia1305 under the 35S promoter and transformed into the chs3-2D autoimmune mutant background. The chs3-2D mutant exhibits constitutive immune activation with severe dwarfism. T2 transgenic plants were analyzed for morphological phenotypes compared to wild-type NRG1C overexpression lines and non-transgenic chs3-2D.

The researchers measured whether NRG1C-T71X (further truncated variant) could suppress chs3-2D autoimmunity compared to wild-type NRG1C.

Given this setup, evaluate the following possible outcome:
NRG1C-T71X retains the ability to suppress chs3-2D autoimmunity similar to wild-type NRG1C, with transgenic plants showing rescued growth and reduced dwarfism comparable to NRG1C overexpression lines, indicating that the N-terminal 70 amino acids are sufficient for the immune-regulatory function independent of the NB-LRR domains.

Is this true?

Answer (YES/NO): NO